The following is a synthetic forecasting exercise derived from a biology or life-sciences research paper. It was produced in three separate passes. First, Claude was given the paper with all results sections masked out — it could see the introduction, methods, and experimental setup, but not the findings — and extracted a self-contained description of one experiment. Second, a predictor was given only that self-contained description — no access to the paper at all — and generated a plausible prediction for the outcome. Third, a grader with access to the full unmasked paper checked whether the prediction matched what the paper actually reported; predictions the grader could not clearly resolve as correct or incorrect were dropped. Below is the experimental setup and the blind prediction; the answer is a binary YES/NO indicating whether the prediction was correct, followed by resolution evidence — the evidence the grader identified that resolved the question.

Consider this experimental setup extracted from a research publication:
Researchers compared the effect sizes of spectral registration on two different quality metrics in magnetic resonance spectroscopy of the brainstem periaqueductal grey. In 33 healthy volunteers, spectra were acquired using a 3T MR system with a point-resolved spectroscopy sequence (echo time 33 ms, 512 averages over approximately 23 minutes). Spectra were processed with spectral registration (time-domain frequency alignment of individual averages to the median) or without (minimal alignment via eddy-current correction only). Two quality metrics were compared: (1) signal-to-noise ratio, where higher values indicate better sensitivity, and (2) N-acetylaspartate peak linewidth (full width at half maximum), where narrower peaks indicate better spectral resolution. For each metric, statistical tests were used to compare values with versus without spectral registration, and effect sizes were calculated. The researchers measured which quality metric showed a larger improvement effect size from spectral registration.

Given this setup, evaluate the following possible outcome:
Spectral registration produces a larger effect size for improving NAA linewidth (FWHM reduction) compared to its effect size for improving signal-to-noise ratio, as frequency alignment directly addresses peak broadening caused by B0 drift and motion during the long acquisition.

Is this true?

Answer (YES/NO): YES